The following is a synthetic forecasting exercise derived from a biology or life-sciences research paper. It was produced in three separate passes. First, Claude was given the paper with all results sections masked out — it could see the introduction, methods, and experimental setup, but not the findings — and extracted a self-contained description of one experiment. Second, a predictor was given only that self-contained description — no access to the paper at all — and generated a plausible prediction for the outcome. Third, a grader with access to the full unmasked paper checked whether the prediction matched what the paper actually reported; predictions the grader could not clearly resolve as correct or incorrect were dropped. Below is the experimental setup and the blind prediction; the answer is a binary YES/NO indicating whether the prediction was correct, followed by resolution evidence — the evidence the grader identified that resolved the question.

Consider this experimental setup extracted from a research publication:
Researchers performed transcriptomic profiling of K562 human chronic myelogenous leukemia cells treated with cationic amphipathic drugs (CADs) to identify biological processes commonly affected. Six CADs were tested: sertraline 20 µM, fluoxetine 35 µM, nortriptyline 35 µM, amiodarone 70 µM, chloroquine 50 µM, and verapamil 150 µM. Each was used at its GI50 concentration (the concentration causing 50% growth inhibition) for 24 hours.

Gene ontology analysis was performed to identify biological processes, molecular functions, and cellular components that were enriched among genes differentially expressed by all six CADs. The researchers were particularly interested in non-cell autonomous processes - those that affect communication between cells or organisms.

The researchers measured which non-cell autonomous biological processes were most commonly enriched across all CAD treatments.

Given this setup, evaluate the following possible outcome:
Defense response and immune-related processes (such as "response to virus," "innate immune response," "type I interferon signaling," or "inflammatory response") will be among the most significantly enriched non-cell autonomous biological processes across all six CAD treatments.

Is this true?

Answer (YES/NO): NO